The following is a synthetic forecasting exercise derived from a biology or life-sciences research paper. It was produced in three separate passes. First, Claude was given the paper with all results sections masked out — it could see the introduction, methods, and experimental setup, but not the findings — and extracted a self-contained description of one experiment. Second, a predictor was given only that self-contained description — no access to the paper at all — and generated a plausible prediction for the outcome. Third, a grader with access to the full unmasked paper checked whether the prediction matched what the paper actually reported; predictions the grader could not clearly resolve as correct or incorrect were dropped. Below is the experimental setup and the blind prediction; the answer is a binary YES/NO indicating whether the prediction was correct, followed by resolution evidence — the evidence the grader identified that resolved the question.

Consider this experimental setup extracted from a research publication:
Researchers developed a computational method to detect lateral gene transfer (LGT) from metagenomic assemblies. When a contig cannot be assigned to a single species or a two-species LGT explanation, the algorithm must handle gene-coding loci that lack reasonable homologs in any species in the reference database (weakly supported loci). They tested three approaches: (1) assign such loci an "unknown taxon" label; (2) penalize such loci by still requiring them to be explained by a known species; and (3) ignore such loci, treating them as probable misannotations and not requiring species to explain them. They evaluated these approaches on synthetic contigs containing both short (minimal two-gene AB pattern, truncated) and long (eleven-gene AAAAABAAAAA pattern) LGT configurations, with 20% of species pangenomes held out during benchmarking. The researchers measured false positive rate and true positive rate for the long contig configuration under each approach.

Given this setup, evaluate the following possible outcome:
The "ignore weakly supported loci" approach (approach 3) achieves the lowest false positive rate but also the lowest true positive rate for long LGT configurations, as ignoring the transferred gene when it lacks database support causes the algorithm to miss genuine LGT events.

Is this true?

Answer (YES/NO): NO